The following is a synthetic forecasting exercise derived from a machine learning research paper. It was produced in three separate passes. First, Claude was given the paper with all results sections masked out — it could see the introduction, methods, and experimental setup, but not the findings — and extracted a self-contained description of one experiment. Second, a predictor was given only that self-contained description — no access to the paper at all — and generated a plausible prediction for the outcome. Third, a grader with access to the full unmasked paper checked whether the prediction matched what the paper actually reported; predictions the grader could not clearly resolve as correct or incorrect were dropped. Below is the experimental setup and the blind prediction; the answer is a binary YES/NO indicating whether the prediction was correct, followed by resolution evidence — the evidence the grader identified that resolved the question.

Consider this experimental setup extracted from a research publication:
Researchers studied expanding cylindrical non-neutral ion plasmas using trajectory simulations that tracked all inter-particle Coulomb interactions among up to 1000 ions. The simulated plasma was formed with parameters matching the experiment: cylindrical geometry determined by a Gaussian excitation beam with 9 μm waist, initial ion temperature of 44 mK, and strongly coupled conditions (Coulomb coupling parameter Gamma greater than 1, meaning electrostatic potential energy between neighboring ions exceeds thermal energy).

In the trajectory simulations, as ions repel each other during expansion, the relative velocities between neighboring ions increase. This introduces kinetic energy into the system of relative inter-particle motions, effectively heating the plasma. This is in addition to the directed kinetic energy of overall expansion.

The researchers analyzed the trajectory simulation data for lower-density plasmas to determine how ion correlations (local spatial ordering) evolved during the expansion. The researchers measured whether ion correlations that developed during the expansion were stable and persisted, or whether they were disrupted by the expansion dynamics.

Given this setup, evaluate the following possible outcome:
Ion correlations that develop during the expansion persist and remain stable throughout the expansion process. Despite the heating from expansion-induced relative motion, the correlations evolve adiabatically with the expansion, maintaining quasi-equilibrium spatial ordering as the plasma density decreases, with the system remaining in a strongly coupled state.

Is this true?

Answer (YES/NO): YES